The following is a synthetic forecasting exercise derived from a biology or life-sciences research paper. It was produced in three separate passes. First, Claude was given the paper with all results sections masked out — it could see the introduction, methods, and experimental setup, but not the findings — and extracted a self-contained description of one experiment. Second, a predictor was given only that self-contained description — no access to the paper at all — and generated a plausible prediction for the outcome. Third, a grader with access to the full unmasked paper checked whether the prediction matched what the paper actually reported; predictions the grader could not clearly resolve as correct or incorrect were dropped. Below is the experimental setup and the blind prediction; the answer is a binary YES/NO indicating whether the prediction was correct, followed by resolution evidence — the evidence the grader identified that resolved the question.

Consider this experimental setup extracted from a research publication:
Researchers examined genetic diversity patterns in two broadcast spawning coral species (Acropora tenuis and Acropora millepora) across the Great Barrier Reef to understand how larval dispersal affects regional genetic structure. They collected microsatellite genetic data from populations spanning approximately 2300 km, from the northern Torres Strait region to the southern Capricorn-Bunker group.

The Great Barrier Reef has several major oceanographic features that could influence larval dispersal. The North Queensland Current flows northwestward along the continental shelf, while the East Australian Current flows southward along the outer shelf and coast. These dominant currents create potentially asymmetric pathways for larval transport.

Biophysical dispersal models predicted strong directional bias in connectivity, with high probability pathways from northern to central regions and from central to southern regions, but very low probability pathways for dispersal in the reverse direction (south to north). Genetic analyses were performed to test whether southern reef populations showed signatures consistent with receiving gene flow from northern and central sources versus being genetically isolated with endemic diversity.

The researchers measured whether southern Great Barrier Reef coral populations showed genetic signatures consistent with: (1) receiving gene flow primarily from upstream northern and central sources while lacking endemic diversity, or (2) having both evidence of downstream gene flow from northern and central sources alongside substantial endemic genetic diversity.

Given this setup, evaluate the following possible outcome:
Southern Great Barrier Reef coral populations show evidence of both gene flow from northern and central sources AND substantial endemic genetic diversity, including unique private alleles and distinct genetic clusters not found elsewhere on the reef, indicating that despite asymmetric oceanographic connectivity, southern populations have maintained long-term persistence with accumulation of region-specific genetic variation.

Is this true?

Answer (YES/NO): YES